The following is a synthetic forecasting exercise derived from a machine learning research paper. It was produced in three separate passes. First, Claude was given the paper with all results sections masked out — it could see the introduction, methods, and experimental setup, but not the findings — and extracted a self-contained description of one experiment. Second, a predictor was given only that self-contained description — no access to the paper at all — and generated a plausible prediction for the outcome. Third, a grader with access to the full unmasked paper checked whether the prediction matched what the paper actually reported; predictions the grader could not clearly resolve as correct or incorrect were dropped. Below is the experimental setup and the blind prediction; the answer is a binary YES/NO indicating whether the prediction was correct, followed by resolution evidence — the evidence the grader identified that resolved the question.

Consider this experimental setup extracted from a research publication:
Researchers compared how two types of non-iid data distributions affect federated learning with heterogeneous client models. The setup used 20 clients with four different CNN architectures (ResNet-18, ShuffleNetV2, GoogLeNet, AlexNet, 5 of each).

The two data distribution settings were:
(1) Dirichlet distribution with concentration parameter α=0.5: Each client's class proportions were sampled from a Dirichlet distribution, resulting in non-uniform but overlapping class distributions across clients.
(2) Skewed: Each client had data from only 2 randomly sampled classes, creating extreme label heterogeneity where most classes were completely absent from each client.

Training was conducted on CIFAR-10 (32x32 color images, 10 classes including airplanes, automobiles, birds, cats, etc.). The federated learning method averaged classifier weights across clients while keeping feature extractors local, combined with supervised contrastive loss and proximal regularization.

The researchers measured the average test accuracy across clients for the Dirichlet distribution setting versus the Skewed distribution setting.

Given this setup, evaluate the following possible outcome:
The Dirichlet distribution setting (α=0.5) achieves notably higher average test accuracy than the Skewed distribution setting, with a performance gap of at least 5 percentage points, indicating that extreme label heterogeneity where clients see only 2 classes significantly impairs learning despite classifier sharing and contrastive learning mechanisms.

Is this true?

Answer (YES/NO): NO